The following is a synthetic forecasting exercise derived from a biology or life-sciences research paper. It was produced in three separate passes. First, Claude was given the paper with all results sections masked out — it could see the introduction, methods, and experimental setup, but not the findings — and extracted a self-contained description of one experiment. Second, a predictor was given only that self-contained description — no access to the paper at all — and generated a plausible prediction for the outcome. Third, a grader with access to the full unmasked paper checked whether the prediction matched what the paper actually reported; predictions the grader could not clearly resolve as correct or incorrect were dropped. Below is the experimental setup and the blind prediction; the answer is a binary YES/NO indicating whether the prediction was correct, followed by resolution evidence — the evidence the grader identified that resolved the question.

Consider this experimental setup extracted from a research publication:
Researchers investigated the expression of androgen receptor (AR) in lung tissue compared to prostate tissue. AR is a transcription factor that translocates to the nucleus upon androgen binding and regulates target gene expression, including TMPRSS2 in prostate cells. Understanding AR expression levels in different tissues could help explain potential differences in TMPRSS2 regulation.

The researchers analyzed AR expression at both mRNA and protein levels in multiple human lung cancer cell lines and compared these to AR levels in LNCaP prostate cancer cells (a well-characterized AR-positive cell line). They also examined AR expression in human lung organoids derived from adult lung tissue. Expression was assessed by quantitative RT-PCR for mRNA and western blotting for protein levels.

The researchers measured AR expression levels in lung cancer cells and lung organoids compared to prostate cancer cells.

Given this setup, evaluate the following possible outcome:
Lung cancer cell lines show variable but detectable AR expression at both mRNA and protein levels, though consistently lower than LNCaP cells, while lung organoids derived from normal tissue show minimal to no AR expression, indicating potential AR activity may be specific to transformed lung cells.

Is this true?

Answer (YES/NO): NO